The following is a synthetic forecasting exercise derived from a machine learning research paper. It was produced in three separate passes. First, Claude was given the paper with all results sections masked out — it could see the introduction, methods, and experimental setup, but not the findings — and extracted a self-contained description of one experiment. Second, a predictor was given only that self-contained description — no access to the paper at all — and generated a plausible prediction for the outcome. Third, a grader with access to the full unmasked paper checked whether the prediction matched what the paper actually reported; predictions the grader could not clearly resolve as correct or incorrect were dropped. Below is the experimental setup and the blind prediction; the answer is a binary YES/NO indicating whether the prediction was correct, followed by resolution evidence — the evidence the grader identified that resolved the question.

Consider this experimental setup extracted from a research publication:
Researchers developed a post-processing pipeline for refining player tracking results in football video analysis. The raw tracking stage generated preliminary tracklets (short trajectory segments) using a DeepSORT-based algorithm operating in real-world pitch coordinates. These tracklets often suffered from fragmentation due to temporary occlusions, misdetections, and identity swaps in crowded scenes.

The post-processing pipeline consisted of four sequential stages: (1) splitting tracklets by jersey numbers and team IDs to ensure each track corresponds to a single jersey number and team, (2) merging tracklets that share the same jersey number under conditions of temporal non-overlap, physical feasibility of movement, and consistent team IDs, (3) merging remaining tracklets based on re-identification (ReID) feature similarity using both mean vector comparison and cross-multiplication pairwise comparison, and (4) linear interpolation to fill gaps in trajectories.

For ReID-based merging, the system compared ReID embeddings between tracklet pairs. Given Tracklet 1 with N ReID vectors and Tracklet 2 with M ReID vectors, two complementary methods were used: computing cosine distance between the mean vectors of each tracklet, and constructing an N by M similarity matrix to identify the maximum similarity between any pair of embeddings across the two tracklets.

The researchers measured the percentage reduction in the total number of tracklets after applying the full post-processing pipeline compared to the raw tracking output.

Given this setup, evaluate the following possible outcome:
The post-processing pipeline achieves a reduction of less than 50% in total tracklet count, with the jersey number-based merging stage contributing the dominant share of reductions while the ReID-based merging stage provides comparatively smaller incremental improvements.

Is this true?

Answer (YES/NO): NO